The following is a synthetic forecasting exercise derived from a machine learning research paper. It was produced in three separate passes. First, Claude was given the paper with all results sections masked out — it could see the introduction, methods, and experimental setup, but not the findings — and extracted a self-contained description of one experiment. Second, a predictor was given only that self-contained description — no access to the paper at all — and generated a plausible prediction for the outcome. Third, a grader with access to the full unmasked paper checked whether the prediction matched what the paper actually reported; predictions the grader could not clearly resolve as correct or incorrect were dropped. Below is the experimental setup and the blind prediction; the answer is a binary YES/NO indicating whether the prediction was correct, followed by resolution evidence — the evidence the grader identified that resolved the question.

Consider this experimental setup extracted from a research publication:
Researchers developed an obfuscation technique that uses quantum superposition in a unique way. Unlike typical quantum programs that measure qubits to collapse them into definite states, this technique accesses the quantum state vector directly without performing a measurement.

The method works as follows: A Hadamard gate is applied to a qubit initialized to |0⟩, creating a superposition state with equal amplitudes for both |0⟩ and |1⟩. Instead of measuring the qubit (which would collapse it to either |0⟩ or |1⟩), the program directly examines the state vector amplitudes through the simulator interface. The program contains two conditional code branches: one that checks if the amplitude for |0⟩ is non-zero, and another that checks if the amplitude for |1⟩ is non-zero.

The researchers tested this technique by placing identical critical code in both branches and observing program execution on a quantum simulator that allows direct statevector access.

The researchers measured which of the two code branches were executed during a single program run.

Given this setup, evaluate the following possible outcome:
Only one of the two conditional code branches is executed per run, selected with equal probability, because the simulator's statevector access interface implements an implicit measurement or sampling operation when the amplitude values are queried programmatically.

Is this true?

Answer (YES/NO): NO